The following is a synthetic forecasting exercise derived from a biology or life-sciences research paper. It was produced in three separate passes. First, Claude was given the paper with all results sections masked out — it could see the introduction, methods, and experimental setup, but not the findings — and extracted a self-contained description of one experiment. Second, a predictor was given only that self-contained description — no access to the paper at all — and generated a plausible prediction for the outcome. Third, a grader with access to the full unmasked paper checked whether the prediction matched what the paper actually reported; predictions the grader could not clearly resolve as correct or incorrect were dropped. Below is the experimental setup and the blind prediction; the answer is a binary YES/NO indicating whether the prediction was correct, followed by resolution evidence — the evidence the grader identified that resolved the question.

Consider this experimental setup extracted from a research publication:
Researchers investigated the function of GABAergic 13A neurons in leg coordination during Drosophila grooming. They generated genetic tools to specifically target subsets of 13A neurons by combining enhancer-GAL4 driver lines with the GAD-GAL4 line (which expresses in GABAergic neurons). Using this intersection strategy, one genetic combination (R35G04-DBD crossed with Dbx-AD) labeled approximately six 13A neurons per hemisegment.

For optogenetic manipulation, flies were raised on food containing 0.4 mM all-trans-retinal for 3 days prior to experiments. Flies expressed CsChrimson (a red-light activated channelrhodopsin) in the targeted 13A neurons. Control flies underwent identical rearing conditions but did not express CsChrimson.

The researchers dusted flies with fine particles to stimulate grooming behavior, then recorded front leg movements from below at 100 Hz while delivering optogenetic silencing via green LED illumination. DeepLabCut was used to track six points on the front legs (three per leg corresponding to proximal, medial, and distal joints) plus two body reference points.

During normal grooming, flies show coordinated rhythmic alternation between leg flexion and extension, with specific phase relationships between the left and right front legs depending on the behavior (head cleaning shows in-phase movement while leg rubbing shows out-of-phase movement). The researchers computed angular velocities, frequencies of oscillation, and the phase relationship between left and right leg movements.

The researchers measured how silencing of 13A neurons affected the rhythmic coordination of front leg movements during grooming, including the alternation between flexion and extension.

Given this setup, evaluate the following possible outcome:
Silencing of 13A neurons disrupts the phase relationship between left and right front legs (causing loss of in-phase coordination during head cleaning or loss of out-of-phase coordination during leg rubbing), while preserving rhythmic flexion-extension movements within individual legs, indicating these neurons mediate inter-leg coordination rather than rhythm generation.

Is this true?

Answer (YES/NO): NO